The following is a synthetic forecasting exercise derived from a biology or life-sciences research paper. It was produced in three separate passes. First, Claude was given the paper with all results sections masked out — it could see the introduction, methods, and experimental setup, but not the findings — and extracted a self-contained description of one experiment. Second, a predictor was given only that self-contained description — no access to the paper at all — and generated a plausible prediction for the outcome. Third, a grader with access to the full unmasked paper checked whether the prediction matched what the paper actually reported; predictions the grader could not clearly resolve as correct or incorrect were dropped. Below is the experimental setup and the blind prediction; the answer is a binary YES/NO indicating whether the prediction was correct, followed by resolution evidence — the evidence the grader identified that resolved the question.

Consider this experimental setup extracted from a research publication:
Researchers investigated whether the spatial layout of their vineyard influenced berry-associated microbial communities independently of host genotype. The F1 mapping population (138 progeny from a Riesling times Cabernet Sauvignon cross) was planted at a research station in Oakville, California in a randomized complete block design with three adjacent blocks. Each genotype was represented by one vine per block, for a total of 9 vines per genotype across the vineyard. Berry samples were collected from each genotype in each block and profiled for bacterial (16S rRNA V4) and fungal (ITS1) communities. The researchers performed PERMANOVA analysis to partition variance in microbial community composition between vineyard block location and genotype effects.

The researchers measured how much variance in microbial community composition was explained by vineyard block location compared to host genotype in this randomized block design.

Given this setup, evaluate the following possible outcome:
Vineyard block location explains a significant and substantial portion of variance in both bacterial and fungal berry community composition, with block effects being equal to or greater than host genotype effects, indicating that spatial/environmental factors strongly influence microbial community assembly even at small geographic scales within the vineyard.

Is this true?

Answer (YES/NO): NO